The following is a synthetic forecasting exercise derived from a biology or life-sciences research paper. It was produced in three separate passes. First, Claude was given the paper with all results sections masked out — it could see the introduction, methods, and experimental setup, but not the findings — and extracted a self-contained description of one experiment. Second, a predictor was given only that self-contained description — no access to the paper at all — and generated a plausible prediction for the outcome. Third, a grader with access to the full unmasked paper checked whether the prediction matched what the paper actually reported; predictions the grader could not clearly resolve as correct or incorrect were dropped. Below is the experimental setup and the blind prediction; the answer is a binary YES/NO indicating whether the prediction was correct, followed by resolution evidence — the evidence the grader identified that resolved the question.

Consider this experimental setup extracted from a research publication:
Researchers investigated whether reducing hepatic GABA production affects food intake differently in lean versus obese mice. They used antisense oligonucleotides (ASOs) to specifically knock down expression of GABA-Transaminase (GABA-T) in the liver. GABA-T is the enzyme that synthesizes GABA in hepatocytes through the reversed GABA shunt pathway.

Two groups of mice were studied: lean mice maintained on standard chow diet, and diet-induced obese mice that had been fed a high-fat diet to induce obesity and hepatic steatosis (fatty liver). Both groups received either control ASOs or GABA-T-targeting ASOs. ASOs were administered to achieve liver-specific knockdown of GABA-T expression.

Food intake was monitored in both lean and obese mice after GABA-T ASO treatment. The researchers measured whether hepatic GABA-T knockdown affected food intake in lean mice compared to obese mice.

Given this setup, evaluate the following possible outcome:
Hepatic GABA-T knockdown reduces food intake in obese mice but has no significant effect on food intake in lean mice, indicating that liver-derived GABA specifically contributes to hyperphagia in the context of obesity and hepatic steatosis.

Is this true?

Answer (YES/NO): YES